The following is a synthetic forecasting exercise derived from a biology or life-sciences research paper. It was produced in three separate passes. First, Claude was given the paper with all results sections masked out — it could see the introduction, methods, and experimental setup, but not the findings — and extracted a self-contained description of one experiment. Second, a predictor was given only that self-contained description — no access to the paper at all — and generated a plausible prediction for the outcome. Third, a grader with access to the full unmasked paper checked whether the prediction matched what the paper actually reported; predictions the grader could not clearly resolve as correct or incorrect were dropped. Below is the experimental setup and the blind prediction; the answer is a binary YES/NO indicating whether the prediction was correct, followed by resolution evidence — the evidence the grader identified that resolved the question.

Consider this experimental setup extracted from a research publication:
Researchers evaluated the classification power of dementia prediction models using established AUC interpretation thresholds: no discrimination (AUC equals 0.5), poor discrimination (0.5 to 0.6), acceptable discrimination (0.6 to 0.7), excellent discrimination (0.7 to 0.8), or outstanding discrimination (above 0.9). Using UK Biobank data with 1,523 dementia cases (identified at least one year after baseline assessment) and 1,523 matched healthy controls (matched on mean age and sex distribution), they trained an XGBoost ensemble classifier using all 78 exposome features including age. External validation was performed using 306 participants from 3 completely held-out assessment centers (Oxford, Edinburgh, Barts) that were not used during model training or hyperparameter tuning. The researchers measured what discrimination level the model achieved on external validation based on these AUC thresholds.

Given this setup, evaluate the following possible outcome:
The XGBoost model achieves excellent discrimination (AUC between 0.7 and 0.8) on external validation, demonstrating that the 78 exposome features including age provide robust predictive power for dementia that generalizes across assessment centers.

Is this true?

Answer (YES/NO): NO